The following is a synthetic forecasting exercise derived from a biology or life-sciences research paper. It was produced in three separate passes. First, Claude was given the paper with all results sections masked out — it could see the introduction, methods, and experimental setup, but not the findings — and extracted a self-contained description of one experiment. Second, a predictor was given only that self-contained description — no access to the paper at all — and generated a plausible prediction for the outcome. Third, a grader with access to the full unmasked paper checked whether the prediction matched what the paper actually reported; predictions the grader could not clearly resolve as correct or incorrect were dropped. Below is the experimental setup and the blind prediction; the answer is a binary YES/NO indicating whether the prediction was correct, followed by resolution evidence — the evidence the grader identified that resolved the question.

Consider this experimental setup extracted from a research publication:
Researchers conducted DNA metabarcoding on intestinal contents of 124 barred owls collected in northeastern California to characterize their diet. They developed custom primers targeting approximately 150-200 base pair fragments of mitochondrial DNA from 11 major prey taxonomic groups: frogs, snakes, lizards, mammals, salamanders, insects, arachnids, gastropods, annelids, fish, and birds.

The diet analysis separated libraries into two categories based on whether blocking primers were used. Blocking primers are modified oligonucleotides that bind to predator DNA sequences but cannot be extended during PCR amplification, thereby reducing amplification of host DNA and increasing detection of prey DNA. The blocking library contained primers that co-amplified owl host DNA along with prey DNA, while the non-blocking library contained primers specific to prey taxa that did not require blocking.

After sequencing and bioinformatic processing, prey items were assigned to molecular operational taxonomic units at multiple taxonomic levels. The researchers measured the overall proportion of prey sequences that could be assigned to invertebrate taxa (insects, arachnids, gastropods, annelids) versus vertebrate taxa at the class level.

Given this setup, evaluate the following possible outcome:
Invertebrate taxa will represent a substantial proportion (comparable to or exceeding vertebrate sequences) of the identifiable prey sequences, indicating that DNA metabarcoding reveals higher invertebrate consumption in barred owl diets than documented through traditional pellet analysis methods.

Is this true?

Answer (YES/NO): YES